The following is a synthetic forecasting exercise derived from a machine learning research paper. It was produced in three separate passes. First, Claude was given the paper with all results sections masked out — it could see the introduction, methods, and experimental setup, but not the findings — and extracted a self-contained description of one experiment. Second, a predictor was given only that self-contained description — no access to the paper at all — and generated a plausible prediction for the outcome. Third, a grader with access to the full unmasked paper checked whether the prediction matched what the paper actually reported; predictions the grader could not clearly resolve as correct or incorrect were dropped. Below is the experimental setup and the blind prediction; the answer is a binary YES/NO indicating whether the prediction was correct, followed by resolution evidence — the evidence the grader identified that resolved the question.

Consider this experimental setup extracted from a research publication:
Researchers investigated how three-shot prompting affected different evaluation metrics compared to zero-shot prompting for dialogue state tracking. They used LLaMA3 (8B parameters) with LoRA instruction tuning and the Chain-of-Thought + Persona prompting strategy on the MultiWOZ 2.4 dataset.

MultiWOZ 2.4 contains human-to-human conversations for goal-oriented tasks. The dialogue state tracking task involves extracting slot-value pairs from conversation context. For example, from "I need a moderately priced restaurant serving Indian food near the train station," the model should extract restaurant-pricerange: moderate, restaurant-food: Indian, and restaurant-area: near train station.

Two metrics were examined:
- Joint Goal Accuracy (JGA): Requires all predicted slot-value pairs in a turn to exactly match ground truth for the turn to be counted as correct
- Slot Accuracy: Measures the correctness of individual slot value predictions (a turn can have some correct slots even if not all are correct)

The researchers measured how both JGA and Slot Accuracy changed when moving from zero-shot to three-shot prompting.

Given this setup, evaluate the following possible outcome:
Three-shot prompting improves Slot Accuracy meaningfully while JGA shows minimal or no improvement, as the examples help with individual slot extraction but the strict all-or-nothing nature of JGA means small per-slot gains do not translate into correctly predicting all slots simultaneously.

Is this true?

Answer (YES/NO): NO